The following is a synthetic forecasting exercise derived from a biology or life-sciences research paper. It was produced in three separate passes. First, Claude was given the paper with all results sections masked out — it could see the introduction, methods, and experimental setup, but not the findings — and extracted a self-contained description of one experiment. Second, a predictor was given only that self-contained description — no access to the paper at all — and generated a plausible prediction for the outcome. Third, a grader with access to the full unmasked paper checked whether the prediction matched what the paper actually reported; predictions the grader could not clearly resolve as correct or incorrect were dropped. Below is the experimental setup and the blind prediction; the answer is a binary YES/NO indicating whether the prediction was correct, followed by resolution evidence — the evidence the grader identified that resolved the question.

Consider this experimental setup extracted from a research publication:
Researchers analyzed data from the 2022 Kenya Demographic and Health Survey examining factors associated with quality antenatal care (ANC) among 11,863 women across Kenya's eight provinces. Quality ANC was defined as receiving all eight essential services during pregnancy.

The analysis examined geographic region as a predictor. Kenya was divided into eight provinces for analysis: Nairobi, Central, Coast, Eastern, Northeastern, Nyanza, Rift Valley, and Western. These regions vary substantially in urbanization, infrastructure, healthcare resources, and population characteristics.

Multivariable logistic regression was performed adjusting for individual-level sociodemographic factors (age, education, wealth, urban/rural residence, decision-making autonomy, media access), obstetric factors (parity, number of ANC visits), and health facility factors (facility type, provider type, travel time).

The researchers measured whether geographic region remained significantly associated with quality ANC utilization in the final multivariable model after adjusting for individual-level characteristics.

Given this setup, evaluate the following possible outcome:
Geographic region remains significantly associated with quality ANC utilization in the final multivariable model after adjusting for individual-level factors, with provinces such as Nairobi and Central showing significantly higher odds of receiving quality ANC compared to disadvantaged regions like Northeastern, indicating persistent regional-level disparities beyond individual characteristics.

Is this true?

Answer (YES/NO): NO